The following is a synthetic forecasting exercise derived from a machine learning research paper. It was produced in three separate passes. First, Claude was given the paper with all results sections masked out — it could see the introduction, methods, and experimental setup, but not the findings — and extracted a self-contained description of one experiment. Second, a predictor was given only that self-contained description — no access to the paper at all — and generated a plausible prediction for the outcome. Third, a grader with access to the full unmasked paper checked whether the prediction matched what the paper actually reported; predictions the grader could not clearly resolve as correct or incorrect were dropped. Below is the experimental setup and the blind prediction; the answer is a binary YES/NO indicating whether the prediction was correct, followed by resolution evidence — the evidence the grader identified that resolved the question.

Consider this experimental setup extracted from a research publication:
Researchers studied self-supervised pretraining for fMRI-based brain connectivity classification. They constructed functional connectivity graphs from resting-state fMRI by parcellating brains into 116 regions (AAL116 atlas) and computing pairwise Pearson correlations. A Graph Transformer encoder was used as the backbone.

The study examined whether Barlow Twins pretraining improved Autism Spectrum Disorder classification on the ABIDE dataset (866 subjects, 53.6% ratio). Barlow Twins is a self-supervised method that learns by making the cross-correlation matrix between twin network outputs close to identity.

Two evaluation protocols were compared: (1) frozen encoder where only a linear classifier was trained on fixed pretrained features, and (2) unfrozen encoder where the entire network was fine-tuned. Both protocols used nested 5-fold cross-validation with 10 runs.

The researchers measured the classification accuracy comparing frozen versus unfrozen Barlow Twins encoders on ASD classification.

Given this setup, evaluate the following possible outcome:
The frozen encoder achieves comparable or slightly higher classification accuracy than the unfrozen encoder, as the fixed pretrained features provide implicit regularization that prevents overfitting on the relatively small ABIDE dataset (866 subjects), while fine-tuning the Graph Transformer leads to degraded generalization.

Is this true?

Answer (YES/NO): YES